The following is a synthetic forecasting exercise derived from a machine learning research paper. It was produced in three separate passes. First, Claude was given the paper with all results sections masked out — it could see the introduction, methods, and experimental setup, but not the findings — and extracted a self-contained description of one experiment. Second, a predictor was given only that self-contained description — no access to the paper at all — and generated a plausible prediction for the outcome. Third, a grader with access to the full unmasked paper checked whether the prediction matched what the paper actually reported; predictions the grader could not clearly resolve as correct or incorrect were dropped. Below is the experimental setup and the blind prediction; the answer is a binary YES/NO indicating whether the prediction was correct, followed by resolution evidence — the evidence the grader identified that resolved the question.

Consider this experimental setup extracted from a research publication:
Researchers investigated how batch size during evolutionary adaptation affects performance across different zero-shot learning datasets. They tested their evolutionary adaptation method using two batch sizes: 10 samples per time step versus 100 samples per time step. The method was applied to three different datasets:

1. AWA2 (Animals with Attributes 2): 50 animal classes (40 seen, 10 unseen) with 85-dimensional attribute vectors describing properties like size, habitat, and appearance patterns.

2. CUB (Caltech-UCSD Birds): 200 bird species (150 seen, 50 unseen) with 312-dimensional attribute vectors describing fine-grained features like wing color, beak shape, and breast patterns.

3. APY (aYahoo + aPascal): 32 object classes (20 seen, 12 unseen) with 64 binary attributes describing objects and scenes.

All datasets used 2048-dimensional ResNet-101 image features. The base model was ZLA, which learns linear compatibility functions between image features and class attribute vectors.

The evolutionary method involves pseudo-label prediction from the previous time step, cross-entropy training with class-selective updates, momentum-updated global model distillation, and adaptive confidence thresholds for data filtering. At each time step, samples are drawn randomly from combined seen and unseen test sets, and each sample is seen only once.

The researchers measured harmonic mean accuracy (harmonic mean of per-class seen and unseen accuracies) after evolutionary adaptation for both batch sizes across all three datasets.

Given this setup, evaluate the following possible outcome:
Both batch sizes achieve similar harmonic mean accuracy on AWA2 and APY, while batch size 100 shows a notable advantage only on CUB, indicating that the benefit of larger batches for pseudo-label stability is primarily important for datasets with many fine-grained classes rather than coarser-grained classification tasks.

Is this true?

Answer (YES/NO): NO